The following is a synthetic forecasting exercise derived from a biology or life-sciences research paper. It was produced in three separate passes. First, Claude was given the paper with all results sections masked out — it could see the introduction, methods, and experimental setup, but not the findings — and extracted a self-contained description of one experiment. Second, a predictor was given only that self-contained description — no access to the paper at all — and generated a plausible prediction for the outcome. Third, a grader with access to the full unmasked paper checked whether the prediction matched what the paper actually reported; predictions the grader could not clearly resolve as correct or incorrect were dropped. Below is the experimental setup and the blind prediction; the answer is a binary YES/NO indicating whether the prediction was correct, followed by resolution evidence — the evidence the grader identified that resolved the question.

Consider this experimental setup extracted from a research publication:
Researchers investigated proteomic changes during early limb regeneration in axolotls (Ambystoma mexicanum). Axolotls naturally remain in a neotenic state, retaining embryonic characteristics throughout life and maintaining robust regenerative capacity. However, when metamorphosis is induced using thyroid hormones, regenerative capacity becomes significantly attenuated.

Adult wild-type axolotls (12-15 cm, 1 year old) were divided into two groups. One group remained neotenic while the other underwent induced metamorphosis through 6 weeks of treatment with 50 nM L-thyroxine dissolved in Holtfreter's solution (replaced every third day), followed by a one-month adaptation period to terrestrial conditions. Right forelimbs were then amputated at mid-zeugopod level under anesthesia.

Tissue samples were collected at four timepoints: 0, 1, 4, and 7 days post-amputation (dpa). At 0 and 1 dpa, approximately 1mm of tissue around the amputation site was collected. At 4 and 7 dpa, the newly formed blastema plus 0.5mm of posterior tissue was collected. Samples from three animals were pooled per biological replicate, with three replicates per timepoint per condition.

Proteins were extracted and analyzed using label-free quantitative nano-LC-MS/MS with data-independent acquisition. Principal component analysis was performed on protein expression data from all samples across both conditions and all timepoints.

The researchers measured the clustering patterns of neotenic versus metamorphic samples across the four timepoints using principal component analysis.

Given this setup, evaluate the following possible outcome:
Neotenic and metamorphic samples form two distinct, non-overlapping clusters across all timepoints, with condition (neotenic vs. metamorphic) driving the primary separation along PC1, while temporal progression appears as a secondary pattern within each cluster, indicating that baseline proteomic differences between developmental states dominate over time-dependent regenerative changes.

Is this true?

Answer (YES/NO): NO